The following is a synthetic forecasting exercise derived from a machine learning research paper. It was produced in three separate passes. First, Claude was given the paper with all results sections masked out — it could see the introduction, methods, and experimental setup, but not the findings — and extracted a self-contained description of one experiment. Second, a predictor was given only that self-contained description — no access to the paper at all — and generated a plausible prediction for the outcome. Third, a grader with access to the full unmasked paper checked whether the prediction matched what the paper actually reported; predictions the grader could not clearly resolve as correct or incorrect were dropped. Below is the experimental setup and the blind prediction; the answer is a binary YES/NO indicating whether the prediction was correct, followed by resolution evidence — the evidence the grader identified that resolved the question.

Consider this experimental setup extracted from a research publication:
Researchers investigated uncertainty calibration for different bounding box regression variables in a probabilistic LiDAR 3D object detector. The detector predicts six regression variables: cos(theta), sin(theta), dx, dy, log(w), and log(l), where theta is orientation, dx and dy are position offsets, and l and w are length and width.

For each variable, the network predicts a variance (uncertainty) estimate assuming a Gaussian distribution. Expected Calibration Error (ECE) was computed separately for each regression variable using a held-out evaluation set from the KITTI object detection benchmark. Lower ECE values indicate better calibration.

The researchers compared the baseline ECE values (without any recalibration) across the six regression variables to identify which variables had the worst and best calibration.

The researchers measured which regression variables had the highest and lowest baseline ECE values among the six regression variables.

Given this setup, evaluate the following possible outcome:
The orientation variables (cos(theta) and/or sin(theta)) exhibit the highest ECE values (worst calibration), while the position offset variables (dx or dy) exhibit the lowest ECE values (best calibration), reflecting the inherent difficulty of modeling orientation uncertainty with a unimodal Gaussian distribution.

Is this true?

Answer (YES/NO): NO